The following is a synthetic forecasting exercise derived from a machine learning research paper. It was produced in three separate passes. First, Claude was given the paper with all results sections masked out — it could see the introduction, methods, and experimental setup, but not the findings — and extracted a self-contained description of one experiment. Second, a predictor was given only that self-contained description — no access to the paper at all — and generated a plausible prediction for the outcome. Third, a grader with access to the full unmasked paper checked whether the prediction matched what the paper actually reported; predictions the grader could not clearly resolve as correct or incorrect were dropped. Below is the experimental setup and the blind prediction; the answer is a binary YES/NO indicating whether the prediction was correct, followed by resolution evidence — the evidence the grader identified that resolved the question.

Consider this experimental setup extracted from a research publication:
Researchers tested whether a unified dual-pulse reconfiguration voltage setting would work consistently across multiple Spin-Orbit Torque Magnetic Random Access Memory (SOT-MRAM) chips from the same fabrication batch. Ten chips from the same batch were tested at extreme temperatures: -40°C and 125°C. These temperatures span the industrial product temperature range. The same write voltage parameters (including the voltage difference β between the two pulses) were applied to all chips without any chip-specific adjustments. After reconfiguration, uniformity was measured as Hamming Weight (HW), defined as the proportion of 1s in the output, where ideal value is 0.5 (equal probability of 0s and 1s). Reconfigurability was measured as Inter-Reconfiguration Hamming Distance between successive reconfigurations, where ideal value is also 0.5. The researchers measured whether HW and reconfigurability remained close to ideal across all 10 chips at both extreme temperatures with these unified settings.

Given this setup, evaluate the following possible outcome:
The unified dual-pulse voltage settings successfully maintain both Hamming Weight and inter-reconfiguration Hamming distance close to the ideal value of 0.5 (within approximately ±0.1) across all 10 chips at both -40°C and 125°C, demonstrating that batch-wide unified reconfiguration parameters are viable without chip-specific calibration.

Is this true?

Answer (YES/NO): YES